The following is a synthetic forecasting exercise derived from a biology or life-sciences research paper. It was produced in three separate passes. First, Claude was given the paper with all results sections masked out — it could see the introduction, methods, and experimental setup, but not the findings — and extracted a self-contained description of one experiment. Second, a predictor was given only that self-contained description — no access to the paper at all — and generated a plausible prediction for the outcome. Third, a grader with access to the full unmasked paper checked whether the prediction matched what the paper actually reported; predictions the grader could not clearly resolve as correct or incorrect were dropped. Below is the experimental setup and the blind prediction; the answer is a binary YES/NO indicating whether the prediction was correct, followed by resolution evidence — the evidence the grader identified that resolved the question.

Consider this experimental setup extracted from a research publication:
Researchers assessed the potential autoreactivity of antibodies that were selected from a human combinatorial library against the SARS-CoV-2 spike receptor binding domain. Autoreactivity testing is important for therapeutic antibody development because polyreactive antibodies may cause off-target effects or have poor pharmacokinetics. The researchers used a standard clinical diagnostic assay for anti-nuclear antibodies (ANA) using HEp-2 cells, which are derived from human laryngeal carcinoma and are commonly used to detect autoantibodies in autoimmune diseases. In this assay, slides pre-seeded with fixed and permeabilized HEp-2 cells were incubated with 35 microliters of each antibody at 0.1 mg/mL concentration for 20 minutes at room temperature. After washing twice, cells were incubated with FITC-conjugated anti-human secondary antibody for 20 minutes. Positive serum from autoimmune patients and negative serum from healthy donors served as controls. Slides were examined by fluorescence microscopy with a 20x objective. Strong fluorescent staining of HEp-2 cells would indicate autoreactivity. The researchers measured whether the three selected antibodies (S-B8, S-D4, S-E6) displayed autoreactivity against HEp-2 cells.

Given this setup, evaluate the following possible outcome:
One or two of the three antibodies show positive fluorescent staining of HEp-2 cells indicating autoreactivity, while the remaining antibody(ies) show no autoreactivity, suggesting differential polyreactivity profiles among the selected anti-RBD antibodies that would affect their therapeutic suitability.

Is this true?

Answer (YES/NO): YES